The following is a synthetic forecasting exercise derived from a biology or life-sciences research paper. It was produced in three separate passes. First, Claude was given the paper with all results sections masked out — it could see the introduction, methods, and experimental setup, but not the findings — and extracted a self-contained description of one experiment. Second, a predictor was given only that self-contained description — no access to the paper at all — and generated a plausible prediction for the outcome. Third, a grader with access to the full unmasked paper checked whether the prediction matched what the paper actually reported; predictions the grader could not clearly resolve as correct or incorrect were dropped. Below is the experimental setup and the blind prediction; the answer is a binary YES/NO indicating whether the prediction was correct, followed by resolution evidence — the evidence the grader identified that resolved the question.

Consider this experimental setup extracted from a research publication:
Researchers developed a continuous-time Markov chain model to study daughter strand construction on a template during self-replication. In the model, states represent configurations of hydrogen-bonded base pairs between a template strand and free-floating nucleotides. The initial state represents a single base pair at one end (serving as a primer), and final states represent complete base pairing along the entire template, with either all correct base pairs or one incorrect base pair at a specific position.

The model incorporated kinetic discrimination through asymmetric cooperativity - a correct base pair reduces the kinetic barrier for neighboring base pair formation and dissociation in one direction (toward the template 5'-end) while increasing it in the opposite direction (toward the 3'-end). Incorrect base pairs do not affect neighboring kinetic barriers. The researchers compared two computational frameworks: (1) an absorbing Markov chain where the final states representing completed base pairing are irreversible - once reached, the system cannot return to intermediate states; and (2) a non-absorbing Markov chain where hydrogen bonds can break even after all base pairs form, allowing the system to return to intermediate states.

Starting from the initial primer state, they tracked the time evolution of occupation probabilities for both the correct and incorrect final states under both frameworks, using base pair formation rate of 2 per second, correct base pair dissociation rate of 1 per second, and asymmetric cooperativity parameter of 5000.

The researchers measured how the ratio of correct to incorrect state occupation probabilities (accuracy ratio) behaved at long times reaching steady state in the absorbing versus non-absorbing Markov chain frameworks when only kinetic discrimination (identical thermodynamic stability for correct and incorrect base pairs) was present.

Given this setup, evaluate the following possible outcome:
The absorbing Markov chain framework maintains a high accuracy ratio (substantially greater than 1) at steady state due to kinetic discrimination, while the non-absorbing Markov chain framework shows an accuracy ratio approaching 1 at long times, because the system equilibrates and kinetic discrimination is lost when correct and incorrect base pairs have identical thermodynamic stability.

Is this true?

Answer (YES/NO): YES